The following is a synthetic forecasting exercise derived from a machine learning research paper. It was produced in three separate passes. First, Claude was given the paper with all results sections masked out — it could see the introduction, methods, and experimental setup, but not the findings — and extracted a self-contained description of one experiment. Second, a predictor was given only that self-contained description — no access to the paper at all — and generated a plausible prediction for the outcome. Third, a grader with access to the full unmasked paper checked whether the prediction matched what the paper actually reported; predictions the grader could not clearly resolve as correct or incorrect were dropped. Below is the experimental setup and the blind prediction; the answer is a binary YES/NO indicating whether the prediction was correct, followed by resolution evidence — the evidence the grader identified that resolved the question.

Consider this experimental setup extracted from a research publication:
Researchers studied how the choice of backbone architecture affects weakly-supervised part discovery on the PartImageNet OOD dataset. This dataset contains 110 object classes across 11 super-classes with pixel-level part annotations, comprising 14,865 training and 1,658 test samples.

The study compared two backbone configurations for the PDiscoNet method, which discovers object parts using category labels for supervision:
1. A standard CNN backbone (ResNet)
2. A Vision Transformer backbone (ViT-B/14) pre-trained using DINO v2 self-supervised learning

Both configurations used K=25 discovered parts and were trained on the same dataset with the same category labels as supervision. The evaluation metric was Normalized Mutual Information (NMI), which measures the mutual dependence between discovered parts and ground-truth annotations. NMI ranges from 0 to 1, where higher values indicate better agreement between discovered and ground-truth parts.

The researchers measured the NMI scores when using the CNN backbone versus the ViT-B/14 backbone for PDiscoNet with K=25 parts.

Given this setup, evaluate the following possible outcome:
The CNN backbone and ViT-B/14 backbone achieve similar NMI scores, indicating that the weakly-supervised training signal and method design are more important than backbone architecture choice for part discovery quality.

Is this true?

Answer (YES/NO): NO